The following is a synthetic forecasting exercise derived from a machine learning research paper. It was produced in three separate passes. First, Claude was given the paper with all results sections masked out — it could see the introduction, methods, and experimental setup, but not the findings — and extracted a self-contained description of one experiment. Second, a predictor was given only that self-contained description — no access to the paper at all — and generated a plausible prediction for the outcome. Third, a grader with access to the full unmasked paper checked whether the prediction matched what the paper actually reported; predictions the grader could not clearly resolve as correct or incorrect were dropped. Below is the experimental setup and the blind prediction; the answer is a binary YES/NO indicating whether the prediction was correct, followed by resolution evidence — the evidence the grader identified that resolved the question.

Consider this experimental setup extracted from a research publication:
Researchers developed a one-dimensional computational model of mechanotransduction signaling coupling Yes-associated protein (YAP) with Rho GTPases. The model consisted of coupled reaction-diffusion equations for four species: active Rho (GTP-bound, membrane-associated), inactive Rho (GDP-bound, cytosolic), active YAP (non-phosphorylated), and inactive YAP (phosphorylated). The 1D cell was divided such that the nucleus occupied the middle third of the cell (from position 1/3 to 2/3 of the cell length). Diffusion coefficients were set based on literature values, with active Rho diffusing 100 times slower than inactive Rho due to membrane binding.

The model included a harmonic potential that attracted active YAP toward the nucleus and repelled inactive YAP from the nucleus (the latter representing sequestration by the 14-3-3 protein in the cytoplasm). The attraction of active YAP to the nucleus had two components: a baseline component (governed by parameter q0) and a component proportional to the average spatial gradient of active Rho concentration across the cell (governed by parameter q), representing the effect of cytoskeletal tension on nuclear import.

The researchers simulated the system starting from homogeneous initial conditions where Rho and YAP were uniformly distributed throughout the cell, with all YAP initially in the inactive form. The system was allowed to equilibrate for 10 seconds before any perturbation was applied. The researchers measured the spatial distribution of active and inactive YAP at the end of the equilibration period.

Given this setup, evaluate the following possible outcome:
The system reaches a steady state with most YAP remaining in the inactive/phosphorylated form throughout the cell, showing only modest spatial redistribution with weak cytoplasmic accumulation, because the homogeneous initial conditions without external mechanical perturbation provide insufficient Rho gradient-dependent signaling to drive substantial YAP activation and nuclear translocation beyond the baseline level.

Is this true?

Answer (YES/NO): NO